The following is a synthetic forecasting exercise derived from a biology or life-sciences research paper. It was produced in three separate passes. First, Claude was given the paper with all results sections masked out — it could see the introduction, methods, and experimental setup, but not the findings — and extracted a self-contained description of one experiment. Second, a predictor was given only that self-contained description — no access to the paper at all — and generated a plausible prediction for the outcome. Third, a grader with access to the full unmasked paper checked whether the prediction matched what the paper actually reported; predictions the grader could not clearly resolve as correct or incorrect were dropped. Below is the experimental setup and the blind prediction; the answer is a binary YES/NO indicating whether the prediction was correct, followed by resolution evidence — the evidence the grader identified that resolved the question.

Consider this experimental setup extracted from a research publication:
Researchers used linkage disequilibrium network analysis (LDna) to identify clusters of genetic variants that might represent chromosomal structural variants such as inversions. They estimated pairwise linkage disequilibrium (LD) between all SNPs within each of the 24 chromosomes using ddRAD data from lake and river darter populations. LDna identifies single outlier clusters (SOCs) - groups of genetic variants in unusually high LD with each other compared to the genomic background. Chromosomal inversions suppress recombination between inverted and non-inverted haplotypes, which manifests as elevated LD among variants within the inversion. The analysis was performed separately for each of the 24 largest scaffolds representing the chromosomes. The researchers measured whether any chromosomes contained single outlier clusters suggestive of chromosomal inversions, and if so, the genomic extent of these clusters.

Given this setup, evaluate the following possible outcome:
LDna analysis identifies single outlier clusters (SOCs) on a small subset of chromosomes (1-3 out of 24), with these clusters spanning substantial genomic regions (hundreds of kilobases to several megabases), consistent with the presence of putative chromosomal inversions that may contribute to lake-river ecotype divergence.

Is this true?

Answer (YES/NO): NO